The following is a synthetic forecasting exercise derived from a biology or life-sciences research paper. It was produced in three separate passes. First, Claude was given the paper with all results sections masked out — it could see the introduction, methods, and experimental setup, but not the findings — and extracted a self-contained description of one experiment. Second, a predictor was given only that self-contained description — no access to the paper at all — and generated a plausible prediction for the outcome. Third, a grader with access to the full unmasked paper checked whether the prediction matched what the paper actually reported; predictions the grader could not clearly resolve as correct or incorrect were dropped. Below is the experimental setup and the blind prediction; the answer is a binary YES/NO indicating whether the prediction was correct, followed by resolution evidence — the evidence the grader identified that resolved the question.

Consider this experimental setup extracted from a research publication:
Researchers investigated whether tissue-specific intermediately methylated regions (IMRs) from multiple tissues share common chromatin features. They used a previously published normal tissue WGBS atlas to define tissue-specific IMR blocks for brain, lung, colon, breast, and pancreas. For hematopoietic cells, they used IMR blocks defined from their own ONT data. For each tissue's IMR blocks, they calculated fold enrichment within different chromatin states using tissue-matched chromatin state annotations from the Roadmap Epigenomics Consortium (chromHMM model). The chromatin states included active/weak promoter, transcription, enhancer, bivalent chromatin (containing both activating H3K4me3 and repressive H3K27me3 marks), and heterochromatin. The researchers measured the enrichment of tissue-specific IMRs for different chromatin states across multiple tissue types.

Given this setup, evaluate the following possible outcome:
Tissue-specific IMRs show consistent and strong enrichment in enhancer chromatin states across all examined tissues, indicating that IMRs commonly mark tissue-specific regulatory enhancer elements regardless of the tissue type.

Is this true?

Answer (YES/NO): NO